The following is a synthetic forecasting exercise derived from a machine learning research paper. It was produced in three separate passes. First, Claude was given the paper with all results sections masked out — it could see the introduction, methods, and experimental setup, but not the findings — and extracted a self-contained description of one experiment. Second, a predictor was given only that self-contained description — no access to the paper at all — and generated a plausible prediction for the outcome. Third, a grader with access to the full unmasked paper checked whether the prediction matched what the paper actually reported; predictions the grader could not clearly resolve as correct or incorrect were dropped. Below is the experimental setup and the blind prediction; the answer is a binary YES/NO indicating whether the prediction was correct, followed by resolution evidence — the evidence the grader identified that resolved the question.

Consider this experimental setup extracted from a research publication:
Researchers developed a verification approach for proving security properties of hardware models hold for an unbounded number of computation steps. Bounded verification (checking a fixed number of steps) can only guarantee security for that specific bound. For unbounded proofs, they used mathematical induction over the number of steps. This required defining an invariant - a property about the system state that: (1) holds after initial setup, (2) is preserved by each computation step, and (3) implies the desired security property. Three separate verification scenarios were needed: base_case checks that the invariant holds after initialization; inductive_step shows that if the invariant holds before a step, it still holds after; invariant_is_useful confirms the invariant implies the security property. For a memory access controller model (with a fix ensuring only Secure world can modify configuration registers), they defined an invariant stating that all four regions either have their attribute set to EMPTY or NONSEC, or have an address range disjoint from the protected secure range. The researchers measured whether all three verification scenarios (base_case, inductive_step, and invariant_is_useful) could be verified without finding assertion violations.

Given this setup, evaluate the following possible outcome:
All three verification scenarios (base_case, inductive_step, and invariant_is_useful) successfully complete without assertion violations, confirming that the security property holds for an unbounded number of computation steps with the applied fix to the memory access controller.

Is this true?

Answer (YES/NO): YES